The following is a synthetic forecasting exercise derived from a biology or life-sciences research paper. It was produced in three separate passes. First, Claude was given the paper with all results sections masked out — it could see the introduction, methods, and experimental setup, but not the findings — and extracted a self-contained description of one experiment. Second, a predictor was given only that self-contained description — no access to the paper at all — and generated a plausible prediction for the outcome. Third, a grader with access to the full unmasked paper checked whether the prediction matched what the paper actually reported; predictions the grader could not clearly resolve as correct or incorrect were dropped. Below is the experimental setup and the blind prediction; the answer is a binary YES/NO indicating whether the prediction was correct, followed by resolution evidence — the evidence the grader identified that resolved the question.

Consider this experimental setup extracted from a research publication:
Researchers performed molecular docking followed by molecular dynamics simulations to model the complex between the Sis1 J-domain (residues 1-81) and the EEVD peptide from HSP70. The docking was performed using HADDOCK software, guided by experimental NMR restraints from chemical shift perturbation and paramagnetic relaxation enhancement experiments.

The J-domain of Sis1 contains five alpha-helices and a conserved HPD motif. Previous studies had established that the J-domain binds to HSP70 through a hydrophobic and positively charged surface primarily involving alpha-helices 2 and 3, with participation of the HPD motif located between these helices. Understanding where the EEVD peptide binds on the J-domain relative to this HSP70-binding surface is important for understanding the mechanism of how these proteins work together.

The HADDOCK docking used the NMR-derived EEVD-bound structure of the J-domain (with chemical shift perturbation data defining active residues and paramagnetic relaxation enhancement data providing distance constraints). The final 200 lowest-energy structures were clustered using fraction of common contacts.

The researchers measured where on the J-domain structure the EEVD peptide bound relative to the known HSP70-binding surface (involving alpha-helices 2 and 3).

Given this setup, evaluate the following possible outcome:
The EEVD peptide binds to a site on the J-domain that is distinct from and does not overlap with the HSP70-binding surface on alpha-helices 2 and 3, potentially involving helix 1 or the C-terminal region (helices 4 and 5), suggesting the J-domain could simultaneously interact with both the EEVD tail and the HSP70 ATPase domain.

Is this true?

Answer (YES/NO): NO